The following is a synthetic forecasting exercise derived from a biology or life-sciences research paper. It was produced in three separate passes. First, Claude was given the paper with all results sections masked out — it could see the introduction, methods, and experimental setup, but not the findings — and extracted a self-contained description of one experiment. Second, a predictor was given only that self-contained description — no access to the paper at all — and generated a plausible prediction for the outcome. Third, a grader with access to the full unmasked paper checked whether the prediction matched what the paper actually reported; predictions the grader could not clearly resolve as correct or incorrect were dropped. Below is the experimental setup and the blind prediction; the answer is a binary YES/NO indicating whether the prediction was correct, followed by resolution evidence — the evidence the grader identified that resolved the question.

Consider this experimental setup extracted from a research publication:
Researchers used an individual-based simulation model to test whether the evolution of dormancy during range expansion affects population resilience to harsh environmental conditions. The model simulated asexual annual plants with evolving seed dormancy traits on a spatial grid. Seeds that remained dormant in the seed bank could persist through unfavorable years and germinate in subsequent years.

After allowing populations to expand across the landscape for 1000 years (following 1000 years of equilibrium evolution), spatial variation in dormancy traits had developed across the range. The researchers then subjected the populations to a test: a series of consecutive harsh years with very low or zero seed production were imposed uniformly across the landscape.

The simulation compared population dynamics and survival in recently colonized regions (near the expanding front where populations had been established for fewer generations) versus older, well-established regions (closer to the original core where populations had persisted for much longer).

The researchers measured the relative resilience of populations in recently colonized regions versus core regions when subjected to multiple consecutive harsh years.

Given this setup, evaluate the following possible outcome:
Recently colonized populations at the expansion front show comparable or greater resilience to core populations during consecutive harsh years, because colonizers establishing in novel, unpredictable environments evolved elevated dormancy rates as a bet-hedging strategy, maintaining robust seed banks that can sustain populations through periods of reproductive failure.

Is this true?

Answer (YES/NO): NO